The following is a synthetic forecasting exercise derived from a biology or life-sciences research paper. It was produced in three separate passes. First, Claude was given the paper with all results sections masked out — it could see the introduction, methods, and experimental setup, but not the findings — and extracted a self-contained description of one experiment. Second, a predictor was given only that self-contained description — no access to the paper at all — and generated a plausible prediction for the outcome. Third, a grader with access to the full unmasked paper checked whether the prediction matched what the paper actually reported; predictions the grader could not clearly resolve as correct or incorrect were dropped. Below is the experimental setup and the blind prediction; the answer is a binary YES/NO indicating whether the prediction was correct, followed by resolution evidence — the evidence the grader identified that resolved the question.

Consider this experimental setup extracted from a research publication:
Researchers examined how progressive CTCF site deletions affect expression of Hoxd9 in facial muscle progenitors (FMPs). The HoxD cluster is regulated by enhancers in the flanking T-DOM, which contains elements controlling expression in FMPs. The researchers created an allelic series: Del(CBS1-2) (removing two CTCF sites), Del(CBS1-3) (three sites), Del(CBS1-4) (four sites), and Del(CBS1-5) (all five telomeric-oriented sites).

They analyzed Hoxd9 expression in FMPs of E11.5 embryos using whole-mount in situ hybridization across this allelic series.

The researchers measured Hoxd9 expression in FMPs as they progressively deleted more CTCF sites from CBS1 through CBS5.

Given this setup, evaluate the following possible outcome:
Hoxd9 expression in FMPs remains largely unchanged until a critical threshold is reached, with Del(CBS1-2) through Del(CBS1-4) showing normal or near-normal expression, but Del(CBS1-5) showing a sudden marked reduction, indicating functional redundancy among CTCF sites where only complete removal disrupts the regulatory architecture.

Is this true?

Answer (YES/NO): NO